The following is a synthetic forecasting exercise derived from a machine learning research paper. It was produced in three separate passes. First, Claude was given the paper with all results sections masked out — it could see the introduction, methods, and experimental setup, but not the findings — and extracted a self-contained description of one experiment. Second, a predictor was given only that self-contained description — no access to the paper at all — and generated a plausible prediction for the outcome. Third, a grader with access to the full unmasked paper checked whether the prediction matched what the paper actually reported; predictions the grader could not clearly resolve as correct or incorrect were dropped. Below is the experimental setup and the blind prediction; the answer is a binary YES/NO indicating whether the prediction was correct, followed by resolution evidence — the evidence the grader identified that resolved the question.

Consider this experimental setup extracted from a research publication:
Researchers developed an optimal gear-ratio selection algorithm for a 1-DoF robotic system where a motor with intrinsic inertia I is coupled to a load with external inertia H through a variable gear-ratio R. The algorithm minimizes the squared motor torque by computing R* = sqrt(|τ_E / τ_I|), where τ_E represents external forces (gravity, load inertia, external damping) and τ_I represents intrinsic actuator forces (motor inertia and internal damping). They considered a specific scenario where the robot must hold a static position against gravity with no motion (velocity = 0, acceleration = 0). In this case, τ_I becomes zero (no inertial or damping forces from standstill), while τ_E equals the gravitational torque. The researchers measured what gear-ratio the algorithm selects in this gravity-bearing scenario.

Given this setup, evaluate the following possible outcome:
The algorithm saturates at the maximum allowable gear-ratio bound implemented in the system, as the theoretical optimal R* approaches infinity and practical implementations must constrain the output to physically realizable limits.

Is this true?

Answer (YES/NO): NO